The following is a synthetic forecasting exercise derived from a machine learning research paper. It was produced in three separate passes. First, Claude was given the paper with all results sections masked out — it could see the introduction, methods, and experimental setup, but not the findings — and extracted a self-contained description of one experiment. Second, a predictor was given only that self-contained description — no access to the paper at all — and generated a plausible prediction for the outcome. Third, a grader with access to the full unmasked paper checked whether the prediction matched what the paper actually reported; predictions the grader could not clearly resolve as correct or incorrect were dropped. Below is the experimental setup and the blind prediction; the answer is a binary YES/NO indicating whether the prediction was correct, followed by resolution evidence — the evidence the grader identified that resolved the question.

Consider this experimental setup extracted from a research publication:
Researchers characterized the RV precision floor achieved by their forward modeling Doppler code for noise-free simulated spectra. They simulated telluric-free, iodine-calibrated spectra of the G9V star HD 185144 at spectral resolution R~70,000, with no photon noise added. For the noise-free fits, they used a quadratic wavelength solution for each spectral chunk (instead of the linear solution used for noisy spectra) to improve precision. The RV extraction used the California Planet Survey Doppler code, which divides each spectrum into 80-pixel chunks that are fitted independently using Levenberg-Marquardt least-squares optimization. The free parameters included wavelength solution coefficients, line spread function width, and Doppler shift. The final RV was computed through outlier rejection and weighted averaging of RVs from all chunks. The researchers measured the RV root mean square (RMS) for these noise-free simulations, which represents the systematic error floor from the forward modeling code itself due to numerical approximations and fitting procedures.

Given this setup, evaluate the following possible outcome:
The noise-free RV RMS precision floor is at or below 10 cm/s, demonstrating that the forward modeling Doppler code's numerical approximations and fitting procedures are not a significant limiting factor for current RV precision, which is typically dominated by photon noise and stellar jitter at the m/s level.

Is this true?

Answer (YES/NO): YES